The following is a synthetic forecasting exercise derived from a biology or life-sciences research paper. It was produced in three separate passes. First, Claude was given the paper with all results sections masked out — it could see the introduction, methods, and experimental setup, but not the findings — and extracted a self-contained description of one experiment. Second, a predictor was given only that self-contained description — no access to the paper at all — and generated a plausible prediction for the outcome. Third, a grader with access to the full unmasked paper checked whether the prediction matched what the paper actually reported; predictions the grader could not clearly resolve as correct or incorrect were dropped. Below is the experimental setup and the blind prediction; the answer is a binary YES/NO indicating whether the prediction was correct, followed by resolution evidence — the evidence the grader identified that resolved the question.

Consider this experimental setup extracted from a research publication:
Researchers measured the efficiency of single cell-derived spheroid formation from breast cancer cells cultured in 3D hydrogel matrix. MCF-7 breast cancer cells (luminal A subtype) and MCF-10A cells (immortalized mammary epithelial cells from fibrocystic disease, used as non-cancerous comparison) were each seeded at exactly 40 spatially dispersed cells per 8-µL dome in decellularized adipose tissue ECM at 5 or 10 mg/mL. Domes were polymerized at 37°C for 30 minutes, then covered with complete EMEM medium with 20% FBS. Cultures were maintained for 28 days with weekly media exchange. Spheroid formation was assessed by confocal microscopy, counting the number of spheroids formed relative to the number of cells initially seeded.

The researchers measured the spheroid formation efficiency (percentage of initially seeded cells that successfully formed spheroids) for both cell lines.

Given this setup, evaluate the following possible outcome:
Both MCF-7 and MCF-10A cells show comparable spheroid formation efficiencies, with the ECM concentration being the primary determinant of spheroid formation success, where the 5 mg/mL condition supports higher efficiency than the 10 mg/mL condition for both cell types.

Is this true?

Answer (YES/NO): NO